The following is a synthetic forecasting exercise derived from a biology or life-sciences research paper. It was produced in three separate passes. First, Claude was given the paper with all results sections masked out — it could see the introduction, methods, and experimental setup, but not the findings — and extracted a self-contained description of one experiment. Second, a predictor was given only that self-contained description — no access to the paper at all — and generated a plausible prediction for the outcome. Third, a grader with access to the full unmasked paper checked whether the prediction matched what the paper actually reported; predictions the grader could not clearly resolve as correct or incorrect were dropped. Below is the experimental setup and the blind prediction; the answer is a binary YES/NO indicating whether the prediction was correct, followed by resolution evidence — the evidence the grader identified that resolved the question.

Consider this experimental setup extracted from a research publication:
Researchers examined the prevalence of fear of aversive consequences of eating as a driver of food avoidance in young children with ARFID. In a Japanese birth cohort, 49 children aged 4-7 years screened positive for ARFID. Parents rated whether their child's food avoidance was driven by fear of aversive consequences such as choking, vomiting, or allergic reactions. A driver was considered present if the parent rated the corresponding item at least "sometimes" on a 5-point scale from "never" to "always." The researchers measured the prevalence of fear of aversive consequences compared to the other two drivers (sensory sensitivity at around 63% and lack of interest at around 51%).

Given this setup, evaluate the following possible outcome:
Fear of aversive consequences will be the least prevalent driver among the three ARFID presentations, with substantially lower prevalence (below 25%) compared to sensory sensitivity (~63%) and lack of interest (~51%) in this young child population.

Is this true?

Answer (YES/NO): YES